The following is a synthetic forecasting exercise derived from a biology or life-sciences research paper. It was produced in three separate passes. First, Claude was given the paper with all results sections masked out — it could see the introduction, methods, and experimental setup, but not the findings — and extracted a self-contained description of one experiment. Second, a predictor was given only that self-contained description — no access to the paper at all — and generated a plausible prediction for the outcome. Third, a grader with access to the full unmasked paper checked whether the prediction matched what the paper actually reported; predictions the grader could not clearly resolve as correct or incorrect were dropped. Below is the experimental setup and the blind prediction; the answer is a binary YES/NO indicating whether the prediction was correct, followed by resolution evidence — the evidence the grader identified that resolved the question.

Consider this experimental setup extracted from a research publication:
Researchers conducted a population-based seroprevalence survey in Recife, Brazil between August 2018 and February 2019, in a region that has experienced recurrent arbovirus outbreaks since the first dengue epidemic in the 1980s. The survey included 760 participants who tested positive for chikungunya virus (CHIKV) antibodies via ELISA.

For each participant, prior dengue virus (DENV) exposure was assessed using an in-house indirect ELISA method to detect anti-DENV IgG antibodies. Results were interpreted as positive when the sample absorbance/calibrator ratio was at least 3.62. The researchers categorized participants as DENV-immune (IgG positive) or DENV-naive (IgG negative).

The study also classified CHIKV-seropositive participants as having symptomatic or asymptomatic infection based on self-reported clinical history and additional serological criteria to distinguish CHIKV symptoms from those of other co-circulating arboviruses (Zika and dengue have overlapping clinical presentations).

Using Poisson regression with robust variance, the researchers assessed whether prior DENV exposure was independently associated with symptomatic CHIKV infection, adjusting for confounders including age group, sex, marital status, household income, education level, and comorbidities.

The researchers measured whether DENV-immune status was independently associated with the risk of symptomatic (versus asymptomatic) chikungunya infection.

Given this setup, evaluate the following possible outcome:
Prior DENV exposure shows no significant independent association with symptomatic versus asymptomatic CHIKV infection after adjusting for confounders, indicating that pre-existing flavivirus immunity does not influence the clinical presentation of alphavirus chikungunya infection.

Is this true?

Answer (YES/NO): NO